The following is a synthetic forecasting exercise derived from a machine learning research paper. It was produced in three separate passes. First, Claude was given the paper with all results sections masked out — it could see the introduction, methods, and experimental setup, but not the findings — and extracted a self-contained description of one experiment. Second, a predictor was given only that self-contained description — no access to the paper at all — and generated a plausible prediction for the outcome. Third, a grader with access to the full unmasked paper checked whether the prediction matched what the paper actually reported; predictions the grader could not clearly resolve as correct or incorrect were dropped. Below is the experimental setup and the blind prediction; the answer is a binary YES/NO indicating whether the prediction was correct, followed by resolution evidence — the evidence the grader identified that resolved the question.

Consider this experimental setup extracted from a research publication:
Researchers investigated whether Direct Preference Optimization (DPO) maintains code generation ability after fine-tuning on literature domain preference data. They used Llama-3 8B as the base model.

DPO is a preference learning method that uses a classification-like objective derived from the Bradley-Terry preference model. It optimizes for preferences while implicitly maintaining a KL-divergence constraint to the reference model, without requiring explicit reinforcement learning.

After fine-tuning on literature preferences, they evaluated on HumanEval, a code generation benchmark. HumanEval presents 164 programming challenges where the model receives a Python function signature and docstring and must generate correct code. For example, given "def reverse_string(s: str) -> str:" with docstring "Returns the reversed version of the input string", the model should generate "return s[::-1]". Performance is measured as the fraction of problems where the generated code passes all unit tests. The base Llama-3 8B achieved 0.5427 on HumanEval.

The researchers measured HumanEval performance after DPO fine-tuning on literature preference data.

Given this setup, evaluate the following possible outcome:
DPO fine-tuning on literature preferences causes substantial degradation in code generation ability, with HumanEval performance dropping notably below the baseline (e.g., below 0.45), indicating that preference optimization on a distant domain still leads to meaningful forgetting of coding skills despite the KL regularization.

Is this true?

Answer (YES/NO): NO